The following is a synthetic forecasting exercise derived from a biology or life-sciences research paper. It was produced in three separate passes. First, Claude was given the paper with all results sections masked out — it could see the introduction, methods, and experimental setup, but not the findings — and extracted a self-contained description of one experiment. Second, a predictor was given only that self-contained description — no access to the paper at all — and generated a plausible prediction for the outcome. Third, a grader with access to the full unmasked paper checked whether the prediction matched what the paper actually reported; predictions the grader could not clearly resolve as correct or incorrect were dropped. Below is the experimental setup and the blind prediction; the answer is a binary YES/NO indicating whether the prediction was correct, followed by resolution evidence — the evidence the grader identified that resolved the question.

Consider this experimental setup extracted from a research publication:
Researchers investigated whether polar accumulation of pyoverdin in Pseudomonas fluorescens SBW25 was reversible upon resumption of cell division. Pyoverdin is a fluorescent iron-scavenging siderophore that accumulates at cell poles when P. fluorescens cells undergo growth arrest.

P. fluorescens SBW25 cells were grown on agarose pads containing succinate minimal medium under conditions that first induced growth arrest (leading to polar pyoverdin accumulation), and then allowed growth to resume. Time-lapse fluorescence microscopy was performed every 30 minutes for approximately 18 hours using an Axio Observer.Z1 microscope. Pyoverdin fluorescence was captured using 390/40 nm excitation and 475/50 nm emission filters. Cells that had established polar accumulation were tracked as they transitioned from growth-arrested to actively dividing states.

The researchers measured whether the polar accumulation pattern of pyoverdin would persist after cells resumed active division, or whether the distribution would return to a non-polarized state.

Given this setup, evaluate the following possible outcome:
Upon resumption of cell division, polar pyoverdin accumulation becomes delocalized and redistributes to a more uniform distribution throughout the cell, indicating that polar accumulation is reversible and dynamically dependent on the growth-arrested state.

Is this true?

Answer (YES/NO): YES